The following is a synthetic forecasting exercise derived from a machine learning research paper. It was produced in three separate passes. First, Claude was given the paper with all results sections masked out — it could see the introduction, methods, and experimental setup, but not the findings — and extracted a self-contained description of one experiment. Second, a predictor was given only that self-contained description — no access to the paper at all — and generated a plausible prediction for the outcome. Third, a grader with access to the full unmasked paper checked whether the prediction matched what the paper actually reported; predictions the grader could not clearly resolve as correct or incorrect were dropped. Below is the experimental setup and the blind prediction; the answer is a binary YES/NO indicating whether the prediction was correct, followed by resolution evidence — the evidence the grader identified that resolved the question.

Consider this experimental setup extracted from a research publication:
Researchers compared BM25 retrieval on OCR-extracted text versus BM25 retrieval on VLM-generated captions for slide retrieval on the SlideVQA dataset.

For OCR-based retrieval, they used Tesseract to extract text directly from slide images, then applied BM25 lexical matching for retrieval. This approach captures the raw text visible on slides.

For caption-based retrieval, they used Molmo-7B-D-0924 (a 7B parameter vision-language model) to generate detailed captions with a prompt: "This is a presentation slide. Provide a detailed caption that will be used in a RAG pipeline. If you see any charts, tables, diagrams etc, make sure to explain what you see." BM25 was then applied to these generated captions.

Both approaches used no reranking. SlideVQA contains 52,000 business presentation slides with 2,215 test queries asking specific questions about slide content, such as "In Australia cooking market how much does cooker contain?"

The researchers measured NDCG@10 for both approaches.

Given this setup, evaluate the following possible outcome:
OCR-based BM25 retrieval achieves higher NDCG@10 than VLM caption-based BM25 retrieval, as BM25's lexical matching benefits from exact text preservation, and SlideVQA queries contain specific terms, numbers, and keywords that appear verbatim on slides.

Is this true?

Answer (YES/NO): NO